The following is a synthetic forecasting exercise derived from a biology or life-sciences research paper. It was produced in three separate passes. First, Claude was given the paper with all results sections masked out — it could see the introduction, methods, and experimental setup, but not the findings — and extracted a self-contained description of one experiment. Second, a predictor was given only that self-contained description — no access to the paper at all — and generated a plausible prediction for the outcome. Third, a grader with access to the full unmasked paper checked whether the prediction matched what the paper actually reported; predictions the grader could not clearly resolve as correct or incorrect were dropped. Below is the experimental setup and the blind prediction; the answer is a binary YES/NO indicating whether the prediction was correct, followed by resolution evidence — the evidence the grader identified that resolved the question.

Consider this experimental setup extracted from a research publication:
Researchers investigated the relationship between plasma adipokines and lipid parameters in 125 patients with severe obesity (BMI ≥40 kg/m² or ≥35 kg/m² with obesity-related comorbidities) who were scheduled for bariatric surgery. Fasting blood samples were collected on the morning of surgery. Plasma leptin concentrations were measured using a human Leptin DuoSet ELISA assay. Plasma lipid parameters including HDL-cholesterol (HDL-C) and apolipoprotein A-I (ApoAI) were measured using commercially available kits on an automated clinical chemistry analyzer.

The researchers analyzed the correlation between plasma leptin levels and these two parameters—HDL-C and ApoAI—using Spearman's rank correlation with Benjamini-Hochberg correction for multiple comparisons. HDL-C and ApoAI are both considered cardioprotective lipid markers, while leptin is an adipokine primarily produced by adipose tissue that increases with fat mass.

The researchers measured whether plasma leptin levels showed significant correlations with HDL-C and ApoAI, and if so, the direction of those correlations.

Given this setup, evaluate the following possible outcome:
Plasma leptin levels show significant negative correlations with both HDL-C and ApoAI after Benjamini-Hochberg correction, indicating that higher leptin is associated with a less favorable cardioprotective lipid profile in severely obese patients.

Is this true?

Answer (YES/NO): NO